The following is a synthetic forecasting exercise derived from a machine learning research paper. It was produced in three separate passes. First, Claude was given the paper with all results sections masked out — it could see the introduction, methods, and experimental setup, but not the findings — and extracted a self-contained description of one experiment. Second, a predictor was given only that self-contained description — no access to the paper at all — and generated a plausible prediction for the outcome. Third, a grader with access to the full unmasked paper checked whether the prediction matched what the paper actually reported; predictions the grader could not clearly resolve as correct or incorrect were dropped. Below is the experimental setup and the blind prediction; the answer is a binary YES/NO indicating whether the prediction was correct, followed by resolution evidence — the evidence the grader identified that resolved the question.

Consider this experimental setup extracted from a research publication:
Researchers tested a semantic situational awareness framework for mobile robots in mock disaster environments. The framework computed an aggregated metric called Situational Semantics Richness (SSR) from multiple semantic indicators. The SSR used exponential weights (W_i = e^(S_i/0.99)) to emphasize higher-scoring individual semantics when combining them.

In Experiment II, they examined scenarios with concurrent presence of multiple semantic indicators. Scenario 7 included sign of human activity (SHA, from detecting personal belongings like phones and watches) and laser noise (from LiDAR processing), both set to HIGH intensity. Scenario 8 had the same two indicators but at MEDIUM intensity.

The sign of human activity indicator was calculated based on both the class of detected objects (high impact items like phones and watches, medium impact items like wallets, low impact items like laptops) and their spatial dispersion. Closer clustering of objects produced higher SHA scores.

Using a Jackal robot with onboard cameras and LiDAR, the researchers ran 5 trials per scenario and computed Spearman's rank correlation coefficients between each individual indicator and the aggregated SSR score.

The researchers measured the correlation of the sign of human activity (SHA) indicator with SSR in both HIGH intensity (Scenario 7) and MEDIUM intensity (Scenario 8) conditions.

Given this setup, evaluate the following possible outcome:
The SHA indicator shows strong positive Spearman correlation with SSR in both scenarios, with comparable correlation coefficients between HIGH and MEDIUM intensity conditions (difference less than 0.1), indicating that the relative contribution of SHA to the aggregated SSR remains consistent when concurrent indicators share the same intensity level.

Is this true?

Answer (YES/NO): YES